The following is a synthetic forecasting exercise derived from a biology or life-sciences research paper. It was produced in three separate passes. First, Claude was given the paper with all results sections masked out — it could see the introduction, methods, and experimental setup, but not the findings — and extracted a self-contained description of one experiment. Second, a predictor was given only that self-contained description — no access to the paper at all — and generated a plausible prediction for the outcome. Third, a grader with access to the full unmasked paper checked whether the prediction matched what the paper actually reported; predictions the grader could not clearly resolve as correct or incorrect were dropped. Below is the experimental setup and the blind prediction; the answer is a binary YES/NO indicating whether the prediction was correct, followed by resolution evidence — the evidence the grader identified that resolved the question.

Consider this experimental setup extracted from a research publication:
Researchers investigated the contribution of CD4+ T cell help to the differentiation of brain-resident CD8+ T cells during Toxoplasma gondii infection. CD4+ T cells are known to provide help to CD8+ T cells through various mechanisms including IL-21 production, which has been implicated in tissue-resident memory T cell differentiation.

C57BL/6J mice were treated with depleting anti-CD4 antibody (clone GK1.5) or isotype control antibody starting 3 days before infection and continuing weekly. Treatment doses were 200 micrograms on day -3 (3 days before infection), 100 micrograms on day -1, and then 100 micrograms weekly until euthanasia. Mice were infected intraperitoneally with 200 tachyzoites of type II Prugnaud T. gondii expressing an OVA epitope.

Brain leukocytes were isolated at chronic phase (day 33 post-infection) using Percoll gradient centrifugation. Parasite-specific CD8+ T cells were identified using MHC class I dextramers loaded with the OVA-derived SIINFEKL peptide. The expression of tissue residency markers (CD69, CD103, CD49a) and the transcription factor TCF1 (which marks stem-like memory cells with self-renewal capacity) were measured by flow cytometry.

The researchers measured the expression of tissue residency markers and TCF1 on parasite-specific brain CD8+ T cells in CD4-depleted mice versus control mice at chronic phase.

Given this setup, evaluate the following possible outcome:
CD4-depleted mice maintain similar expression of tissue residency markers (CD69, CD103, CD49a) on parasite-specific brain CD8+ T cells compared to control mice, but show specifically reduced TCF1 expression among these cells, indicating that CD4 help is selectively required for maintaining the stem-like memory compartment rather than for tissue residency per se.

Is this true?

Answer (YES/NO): NO